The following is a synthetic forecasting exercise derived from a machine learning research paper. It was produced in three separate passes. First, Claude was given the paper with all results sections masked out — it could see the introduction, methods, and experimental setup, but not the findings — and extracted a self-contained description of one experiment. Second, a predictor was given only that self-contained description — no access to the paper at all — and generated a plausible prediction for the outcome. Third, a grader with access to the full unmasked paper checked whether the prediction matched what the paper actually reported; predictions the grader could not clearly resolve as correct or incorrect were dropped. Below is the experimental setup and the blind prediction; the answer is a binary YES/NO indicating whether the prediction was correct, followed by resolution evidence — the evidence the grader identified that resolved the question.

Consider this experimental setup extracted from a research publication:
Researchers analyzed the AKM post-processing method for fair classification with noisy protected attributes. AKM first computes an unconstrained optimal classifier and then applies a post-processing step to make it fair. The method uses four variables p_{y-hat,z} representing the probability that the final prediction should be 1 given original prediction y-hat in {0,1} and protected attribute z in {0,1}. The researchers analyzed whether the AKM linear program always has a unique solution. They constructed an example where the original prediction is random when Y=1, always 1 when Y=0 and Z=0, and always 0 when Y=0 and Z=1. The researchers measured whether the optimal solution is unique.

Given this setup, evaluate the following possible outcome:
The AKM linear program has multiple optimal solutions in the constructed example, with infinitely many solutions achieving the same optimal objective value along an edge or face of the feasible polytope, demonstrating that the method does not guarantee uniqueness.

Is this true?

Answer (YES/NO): YES